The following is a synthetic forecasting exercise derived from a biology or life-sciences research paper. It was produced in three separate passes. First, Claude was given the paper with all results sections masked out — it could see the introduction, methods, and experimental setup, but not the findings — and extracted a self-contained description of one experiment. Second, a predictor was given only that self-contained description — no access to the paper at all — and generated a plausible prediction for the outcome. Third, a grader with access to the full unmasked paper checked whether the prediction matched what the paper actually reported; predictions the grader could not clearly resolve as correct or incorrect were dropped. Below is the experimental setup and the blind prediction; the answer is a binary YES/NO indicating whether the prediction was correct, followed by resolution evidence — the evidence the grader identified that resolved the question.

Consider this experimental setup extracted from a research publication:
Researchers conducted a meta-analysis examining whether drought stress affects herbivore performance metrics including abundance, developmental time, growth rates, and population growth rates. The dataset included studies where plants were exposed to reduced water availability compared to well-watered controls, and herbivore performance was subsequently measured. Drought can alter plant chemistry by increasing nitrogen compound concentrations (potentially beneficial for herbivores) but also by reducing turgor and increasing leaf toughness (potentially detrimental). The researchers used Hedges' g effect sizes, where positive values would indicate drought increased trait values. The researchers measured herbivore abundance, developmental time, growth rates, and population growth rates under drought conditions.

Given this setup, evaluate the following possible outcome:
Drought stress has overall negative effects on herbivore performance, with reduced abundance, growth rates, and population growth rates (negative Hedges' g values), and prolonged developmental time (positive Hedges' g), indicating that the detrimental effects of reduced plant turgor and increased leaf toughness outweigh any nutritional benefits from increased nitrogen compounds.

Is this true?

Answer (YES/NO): NO